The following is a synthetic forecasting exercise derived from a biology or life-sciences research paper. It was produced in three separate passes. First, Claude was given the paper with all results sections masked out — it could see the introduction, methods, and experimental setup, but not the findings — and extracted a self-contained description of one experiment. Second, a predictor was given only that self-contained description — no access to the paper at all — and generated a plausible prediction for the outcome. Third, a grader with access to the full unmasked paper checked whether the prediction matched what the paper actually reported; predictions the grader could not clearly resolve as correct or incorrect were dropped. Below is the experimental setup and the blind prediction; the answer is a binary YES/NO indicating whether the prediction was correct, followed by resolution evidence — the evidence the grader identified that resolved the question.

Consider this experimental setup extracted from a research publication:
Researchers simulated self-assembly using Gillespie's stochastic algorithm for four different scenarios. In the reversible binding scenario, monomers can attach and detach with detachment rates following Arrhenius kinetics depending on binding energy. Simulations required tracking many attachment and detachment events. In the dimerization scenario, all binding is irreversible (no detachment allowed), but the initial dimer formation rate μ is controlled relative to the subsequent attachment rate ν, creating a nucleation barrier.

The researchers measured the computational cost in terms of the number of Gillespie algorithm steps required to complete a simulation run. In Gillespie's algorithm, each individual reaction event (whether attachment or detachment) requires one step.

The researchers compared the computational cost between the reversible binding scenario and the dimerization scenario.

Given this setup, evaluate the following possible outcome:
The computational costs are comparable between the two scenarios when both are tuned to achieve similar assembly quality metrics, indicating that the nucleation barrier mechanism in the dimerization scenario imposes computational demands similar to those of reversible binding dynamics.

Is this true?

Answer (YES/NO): NO